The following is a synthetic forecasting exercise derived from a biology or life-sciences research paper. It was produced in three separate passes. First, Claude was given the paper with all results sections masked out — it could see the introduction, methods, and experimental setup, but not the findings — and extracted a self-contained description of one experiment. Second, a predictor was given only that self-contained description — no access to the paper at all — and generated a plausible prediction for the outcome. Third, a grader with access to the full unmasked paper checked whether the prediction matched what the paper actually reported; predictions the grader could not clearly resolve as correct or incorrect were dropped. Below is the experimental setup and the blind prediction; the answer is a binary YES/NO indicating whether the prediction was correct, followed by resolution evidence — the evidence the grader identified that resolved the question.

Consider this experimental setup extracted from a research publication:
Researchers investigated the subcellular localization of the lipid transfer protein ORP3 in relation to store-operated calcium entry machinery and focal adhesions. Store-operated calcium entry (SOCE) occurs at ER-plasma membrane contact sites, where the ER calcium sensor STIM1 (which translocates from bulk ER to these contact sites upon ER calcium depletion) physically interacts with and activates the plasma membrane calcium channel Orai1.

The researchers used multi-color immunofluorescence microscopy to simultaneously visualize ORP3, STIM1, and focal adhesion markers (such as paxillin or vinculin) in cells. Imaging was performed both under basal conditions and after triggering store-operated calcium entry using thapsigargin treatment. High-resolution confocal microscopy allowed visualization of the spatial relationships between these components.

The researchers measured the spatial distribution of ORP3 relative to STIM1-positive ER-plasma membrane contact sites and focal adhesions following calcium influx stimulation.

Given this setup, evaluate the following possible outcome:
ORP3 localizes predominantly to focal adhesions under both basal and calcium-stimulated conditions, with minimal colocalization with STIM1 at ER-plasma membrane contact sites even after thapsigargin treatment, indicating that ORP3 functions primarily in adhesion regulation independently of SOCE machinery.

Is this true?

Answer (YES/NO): NO